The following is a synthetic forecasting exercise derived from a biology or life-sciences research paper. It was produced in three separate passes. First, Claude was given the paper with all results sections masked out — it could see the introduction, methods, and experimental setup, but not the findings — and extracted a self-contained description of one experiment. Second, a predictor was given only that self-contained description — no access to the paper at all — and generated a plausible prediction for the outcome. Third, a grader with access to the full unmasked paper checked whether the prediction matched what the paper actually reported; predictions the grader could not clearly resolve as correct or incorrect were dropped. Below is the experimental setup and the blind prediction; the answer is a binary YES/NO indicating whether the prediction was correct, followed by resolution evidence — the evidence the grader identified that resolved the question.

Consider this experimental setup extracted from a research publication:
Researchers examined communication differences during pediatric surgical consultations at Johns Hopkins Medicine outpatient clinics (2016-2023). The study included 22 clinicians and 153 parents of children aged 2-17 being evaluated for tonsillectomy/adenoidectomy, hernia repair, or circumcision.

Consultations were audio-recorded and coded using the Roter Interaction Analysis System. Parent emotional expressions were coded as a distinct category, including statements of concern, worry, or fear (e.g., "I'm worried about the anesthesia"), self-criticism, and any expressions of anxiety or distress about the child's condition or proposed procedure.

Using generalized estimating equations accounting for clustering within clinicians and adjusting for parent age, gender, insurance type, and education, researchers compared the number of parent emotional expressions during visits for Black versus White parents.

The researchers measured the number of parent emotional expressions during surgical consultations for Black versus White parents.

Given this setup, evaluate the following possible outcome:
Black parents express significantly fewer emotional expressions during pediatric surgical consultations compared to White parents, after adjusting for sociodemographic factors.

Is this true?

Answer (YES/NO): NO